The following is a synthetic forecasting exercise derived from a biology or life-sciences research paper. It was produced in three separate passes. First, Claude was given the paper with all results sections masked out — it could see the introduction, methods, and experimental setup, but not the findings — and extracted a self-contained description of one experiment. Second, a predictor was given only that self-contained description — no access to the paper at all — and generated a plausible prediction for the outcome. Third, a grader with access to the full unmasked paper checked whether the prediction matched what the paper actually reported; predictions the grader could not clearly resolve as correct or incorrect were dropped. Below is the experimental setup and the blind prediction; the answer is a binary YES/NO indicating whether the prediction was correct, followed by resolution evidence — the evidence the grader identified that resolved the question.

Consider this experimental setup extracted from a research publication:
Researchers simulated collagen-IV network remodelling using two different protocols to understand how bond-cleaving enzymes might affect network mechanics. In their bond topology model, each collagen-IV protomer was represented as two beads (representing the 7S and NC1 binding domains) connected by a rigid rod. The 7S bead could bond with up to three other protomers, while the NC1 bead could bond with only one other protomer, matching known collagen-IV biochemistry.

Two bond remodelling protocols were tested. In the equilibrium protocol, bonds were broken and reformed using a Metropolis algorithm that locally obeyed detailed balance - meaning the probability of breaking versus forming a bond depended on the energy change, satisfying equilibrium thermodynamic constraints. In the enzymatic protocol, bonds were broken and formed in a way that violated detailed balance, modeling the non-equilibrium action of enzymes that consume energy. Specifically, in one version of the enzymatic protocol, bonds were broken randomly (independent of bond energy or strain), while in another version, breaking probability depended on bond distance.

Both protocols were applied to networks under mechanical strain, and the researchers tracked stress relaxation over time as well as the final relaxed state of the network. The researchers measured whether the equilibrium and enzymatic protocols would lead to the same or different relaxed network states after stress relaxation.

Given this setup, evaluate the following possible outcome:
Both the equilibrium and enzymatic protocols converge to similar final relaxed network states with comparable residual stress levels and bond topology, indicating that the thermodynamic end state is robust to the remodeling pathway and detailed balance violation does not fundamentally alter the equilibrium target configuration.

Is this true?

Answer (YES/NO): NO